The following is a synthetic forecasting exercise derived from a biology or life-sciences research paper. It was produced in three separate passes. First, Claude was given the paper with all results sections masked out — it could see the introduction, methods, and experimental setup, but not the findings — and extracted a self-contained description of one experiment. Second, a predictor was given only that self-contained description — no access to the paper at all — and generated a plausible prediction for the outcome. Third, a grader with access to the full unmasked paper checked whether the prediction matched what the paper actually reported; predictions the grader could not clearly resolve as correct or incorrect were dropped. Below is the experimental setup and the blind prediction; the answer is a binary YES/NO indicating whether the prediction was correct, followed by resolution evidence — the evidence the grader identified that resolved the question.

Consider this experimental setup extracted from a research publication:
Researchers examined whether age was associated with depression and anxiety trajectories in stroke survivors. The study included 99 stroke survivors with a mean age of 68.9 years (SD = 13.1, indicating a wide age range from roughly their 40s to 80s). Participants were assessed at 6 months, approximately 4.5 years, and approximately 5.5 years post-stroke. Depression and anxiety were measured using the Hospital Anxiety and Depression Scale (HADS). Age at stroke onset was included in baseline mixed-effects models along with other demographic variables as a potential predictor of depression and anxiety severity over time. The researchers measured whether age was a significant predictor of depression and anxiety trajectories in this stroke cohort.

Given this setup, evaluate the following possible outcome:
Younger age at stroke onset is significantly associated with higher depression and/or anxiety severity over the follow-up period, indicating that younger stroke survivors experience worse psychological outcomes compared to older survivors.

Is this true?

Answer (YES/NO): NO